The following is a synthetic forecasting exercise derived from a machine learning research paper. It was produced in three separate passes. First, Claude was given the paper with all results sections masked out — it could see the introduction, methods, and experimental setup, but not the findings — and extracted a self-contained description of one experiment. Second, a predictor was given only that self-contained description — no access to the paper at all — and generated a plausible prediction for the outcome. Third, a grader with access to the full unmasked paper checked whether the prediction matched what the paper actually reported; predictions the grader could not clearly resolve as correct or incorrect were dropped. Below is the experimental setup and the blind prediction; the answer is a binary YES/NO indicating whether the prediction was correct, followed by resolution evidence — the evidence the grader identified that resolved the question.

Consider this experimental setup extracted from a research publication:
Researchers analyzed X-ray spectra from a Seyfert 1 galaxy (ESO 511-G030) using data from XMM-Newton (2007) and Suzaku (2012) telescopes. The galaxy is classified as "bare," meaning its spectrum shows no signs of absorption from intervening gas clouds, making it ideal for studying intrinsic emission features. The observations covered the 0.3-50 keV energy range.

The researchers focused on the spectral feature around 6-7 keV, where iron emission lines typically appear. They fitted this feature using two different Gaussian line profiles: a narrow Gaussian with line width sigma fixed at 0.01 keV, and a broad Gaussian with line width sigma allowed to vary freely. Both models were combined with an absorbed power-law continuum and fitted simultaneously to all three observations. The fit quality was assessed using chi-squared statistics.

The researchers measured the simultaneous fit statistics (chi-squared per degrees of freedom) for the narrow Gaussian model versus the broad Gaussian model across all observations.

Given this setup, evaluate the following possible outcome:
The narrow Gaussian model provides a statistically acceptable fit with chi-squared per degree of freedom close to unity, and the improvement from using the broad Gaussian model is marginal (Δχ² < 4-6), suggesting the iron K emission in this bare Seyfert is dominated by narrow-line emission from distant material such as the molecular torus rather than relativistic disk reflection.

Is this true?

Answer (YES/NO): NO